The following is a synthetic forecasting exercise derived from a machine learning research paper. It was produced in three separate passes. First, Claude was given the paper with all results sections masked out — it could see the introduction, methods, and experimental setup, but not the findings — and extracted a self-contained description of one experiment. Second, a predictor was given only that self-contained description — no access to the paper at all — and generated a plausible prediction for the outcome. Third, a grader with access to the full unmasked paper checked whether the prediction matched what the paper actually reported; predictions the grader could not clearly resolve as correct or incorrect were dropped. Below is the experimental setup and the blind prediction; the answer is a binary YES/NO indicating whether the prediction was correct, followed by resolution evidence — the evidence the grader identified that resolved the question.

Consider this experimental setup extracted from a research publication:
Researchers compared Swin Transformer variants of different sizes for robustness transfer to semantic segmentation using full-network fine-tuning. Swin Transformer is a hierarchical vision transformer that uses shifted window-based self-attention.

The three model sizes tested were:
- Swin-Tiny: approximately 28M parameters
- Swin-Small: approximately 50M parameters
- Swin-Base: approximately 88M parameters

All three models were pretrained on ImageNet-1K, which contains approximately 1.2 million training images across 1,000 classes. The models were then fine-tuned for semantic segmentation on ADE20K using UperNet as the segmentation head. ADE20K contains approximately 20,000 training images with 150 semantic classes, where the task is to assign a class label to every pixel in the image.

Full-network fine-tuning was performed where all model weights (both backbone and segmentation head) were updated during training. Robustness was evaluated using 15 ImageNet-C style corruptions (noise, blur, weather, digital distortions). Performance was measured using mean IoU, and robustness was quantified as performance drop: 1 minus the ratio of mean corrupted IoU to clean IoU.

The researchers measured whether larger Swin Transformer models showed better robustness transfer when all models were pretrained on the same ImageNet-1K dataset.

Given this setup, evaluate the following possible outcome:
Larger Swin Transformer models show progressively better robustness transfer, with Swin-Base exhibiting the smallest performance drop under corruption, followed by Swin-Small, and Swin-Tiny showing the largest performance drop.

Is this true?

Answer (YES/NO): NO